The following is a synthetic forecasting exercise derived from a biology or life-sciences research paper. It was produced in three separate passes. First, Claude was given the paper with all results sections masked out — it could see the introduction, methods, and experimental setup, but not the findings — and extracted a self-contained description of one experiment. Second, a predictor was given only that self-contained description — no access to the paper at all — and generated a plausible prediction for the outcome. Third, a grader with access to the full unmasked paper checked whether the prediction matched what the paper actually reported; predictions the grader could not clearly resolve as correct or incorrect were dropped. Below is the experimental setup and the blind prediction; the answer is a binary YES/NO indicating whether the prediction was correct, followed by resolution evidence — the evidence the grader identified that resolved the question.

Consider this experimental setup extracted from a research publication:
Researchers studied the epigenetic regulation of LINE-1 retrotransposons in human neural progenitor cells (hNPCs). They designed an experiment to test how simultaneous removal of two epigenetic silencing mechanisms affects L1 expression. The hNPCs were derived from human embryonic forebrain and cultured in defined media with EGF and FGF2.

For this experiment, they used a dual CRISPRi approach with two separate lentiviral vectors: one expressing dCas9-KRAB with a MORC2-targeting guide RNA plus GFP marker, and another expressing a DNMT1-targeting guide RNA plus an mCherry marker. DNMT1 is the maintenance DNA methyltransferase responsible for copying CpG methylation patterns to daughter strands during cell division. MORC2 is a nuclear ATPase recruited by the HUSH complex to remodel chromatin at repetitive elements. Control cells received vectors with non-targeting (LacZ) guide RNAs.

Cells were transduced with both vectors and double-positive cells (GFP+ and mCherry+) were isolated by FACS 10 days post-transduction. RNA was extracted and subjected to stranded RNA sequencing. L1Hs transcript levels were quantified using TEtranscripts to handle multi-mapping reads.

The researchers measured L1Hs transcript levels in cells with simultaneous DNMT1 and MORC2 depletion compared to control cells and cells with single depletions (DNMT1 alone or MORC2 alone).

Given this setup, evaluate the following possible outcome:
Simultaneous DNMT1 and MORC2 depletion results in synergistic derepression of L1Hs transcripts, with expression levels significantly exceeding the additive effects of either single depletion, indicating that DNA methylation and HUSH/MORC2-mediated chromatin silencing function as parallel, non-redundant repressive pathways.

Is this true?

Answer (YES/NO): YES